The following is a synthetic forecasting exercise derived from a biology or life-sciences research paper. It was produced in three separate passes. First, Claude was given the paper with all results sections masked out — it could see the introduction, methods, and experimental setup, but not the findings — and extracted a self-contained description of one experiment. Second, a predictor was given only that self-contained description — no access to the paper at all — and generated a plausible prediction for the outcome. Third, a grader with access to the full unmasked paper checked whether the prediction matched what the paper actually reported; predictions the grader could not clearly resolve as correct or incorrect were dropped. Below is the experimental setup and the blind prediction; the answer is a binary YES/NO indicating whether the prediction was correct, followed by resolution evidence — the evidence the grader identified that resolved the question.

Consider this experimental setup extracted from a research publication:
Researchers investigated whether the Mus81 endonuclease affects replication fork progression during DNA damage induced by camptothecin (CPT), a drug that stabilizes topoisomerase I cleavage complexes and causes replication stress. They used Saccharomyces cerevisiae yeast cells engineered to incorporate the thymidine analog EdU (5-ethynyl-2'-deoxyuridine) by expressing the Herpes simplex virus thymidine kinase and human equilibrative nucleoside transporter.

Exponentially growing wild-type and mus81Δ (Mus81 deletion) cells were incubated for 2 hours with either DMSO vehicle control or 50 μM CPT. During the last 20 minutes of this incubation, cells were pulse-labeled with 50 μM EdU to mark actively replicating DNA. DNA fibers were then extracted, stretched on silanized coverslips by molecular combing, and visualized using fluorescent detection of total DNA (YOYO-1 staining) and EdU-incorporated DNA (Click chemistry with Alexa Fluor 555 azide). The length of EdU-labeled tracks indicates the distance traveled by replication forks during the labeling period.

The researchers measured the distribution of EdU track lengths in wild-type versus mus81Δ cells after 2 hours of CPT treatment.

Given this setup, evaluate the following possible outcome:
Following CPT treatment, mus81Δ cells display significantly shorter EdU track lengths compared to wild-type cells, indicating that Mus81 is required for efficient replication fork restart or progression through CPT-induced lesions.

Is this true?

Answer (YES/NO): NO